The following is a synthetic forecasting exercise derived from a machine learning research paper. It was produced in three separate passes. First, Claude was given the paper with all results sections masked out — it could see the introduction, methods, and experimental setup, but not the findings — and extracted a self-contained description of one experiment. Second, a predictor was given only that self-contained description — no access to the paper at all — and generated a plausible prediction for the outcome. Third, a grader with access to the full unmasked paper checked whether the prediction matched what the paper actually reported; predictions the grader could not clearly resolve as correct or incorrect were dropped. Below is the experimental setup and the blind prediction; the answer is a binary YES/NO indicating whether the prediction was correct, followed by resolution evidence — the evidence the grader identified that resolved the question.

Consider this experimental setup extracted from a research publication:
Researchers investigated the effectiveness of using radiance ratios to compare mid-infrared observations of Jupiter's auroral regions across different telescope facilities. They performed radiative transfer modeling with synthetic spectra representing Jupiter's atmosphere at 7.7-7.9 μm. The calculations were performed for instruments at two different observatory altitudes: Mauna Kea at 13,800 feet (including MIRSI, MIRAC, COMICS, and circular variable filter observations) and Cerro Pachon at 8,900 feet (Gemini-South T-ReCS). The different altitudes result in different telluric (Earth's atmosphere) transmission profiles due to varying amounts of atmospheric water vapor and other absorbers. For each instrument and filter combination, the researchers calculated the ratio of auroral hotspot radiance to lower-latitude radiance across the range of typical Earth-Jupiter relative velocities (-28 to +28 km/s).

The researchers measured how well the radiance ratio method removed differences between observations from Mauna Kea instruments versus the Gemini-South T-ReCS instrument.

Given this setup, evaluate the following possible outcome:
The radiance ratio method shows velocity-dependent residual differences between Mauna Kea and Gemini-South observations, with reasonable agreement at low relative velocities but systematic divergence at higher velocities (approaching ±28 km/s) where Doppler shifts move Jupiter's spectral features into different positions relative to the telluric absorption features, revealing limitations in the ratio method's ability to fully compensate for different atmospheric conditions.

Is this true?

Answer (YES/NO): NO